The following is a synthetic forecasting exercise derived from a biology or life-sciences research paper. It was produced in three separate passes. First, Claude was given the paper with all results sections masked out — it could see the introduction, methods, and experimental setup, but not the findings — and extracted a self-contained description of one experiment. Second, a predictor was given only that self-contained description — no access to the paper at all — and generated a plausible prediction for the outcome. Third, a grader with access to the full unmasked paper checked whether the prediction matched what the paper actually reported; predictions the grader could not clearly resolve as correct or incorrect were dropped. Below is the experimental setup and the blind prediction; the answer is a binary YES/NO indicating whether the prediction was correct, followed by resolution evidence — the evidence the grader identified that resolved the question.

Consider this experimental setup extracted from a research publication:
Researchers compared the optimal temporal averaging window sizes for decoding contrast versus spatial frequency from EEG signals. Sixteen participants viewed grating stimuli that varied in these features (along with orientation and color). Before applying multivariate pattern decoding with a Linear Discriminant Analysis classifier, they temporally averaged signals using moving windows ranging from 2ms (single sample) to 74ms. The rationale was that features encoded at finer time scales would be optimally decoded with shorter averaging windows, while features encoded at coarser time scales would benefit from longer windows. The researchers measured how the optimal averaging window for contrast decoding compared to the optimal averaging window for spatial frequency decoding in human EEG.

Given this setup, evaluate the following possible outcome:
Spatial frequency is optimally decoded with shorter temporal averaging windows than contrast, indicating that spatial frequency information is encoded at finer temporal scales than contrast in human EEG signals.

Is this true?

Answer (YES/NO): NO